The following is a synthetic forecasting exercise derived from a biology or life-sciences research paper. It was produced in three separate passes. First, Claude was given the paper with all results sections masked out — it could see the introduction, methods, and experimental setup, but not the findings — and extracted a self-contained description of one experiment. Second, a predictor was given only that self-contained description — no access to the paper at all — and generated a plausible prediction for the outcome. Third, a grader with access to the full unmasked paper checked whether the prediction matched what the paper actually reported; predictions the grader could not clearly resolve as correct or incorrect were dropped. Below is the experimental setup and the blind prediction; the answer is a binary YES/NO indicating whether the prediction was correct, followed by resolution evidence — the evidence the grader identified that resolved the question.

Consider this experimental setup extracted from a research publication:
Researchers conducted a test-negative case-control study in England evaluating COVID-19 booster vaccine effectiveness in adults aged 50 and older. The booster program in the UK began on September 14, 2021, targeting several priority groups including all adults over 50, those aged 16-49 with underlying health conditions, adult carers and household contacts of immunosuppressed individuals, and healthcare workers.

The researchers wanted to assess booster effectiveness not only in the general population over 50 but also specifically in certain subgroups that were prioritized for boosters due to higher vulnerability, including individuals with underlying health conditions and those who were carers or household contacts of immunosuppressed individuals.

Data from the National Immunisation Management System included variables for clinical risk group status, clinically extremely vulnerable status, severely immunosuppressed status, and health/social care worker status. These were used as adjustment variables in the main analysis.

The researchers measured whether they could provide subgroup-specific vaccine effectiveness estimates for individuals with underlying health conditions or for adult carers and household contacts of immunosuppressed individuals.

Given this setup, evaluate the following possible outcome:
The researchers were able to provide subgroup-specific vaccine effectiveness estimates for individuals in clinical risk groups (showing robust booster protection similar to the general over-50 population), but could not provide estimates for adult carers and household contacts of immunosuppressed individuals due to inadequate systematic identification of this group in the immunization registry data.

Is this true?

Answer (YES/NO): NO